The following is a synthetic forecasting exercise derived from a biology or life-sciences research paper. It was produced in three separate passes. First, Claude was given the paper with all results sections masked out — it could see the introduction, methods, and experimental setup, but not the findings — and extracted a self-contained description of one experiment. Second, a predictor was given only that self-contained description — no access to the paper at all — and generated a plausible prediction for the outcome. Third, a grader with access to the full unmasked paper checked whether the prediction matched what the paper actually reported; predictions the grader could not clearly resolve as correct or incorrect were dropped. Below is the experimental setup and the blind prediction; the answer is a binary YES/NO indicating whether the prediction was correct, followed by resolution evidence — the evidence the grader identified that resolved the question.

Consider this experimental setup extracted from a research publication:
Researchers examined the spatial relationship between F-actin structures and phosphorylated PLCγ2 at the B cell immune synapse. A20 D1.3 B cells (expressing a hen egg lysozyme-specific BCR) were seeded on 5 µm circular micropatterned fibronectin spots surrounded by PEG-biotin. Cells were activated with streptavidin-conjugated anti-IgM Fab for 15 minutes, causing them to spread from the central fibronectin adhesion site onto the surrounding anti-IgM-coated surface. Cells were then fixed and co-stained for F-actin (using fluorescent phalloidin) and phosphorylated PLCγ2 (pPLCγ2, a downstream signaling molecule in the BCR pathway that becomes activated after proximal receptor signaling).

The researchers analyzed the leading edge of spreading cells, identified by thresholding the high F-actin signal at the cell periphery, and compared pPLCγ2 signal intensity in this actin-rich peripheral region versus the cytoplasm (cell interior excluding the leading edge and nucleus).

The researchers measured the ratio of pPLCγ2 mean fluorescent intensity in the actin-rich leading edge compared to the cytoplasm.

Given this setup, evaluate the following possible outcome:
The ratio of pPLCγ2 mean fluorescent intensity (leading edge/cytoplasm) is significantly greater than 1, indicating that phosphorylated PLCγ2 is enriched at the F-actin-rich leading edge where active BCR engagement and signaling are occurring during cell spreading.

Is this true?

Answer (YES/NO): NO